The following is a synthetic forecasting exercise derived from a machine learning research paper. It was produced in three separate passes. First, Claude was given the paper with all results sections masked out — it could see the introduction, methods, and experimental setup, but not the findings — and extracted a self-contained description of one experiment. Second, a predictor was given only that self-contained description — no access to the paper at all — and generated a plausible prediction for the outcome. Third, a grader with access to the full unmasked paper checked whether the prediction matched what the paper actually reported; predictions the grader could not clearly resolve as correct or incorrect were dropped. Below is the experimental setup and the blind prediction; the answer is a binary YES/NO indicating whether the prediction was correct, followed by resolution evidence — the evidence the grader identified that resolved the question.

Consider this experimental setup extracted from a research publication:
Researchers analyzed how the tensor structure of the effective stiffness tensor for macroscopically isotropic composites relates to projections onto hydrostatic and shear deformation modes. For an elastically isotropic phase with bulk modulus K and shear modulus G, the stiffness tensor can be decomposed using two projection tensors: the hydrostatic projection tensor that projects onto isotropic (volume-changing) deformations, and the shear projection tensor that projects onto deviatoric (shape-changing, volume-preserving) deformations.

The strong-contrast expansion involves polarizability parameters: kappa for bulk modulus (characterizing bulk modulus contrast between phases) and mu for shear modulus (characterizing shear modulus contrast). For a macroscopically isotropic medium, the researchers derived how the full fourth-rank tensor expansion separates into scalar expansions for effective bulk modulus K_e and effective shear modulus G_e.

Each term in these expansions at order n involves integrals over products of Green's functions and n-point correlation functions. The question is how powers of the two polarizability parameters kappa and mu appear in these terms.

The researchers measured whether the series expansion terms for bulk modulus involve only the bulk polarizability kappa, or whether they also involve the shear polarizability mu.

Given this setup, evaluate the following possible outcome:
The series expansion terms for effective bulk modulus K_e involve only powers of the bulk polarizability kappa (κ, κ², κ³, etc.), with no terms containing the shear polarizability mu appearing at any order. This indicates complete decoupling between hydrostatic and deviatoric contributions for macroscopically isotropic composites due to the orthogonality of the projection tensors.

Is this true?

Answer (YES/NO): NO